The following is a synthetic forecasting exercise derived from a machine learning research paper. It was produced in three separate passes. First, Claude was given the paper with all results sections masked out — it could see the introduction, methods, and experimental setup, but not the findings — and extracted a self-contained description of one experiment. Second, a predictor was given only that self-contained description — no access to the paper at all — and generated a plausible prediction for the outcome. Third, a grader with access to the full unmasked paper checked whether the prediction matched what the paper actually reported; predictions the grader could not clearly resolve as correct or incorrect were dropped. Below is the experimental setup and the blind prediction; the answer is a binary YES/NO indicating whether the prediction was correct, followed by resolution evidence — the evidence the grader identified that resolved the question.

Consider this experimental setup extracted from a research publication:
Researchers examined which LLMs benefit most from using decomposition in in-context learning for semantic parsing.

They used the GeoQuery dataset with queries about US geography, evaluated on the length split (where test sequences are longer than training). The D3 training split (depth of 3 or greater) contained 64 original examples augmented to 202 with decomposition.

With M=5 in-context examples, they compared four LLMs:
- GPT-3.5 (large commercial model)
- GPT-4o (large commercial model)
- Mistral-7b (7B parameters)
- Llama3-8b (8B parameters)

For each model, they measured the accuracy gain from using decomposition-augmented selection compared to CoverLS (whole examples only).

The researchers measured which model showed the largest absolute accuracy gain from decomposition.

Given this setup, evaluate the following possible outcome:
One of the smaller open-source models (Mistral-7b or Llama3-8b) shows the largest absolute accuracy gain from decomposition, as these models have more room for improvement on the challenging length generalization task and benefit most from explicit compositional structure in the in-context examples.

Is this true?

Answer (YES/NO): YES